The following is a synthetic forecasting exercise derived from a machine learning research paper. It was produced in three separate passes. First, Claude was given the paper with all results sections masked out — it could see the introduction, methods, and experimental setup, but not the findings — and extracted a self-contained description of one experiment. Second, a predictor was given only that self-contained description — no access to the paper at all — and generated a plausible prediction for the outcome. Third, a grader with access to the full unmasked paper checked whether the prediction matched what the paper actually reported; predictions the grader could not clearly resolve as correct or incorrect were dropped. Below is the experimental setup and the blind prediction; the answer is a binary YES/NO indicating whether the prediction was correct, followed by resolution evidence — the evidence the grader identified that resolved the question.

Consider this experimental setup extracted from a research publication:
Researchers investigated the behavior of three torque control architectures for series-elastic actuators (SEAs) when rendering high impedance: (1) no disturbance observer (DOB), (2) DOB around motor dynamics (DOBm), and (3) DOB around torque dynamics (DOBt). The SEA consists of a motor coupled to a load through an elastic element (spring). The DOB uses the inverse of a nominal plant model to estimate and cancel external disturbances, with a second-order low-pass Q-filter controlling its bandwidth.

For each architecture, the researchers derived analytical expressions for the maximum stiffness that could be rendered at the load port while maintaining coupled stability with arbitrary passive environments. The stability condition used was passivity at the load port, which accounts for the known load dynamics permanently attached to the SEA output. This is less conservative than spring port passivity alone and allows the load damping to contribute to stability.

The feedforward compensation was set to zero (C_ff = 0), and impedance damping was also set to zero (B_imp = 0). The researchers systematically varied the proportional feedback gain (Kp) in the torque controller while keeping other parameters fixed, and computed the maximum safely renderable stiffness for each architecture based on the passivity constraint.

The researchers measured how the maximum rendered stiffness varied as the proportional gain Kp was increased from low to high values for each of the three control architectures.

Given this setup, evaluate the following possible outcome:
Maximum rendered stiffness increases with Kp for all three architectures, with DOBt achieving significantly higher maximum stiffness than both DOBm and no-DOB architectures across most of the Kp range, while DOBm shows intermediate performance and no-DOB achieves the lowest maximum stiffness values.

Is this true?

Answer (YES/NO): NO